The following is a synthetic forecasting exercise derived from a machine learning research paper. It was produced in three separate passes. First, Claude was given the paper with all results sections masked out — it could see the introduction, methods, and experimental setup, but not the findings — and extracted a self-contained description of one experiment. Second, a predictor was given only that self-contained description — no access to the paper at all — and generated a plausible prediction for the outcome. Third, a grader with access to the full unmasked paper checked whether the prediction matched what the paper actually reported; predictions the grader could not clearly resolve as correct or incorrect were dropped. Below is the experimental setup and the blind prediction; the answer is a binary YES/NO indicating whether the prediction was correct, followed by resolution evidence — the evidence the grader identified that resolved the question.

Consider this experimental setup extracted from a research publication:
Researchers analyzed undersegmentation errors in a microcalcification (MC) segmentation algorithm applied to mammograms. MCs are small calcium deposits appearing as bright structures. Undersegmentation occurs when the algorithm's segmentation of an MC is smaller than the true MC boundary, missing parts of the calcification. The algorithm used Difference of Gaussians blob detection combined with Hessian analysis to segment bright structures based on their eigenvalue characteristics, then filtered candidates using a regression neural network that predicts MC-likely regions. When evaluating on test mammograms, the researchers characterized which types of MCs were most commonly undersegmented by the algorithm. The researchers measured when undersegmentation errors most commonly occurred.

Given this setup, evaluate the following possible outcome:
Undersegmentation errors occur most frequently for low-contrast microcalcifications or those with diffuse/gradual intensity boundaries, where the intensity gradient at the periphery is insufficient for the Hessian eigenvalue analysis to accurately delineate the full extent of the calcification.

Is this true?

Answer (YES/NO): NO